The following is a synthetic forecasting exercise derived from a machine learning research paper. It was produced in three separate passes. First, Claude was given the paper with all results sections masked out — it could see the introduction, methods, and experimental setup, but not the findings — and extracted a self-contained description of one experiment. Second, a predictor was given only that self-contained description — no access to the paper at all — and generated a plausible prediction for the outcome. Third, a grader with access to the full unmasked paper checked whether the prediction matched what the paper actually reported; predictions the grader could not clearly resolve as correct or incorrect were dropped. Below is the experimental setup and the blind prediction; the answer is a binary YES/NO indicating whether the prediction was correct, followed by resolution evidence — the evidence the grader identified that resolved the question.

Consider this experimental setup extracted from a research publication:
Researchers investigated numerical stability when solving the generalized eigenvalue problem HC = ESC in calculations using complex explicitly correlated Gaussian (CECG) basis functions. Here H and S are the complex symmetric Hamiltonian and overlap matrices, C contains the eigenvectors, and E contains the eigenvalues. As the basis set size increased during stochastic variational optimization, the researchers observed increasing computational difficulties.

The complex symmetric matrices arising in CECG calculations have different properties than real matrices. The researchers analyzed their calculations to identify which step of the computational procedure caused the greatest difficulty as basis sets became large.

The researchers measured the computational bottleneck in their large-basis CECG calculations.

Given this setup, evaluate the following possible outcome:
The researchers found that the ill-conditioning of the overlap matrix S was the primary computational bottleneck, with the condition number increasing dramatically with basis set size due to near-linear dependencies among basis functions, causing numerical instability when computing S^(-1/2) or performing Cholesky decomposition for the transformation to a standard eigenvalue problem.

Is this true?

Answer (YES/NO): NO